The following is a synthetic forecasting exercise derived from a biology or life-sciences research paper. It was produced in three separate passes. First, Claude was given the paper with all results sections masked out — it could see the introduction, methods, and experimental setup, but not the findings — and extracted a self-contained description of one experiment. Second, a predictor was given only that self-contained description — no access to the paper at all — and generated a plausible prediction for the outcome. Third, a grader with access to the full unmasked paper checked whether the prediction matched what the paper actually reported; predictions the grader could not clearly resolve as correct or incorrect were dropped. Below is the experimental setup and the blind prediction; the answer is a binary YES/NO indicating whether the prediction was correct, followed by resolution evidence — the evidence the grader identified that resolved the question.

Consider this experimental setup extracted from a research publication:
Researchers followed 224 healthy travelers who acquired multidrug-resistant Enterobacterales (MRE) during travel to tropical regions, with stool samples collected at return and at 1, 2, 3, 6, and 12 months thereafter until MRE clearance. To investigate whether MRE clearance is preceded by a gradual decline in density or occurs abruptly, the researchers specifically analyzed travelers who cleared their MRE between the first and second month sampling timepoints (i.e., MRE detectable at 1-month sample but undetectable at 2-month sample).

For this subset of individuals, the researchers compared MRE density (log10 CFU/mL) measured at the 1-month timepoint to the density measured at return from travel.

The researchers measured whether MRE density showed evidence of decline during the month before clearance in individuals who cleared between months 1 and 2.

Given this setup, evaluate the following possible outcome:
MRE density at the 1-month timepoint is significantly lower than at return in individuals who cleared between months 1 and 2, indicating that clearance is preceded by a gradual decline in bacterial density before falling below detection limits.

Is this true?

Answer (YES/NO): NO